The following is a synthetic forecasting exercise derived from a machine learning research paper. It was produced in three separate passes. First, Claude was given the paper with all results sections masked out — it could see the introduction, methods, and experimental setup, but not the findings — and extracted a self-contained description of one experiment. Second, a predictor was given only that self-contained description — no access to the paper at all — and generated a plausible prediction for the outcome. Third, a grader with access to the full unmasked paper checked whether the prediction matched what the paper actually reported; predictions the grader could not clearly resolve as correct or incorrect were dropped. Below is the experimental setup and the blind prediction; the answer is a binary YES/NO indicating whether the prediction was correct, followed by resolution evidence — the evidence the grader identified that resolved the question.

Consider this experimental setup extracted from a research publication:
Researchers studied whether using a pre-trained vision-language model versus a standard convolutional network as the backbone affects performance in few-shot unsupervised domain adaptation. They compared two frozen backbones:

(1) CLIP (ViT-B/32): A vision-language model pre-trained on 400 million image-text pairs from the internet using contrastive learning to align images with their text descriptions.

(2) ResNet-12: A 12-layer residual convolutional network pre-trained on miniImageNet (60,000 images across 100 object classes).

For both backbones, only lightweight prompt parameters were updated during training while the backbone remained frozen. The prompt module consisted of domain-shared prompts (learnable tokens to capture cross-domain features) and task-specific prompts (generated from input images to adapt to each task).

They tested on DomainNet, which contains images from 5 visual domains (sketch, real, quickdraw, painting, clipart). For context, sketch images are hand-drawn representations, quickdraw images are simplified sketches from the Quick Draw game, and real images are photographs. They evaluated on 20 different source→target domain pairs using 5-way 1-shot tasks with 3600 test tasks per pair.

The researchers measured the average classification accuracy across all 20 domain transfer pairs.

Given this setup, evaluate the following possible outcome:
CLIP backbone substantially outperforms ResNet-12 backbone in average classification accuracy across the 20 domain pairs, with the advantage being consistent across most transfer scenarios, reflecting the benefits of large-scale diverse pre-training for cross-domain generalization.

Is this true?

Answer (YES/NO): YES